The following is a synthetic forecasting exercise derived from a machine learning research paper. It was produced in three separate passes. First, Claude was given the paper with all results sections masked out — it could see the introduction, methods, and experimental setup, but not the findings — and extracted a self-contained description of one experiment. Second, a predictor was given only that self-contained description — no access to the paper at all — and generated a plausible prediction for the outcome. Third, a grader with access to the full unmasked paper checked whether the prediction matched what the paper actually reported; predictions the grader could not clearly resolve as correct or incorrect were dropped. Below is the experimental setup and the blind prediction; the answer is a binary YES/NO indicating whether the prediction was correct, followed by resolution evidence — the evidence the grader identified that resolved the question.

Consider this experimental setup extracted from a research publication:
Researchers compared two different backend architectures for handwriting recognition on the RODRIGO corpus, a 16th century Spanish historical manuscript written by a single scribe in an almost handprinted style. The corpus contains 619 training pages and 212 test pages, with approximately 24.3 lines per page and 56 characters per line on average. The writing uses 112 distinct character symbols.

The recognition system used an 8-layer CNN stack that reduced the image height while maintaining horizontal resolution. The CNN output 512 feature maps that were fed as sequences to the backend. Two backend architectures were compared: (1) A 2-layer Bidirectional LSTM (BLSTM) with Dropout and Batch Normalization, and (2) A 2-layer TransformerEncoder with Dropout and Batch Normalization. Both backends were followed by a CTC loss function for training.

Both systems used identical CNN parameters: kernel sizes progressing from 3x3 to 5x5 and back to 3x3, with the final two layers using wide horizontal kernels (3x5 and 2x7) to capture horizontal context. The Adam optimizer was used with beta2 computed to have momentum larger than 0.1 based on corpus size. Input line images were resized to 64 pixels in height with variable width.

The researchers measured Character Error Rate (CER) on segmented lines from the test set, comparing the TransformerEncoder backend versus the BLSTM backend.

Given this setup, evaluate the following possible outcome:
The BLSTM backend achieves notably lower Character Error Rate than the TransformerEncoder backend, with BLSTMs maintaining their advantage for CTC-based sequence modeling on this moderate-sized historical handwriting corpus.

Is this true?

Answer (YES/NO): YES